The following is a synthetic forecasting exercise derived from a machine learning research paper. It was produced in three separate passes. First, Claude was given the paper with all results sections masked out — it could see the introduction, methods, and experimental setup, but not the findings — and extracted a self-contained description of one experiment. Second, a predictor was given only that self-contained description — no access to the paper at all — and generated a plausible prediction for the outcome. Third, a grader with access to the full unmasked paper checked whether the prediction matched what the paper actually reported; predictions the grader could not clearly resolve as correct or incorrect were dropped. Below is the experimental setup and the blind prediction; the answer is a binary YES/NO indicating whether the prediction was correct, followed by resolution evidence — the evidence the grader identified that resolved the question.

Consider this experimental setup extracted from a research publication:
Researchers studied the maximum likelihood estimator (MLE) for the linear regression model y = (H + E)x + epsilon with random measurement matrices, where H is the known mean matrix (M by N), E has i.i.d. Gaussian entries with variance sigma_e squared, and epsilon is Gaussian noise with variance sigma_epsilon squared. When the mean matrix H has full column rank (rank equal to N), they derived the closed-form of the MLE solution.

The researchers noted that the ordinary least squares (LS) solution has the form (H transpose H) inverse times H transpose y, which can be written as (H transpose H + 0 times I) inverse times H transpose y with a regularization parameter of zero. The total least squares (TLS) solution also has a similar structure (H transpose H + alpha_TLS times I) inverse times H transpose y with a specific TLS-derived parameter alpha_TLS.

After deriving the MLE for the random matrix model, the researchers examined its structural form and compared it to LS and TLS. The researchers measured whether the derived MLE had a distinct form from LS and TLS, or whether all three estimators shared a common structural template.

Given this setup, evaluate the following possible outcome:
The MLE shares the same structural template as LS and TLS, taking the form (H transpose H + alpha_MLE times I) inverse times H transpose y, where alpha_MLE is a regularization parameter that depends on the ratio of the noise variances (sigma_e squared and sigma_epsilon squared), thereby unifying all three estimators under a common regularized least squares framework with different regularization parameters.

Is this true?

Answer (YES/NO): YES